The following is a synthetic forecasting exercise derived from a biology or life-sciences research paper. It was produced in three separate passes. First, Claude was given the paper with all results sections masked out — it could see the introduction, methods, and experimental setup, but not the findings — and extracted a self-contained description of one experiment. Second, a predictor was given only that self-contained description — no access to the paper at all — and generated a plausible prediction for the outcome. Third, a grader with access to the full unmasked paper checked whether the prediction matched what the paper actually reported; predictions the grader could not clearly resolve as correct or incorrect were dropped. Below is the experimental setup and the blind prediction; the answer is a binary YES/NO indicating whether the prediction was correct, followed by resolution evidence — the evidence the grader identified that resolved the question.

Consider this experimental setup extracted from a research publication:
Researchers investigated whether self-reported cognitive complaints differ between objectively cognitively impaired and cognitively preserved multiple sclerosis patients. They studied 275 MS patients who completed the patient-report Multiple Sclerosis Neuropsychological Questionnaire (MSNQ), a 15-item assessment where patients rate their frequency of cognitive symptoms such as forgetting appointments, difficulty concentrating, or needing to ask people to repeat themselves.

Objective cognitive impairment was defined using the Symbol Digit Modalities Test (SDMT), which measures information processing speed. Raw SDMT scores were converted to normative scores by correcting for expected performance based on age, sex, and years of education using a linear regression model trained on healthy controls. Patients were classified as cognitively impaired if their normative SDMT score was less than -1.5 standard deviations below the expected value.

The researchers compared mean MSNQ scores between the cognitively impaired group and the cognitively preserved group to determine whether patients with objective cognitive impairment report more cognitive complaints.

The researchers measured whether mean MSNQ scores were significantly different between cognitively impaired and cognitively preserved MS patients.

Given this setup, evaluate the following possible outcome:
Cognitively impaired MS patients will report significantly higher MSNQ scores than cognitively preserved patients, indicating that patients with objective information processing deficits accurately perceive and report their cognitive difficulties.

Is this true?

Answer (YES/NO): NO